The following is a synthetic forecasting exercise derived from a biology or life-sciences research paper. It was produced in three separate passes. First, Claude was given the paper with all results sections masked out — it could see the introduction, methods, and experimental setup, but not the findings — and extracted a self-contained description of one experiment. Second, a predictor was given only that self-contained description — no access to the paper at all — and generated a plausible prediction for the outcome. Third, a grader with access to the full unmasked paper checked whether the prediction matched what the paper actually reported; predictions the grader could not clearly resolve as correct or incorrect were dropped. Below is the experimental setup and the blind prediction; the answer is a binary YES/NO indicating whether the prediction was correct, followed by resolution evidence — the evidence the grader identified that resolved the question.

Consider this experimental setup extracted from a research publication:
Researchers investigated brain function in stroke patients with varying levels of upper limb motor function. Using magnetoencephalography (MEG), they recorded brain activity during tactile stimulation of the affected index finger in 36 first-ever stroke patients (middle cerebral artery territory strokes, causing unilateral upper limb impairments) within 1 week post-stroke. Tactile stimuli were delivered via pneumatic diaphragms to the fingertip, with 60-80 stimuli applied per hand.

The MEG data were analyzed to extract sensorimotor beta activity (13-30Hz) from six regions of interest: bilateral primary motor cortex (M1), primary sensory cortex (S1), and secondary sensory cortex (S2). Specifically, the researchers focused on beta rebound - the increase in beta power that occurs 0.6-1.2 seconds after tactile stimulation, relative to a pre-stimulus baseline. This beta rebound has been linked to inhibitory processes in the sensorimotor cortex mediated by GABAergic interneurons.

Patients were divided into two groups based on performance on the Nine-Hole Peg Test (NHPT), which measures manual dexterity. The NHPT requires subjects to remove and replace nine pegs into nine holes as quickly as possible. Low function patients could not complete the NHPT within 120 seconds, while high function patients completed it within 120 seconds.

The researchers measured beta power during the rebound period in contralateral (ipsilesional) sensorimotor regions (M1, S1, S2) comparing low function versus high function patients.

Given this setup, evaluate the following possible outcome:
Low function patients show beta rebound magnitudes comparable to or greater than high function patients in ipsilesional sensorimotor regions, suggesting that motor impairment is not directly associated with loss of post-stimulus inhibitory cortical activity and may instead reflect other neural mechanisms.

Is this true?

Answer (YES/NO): NO